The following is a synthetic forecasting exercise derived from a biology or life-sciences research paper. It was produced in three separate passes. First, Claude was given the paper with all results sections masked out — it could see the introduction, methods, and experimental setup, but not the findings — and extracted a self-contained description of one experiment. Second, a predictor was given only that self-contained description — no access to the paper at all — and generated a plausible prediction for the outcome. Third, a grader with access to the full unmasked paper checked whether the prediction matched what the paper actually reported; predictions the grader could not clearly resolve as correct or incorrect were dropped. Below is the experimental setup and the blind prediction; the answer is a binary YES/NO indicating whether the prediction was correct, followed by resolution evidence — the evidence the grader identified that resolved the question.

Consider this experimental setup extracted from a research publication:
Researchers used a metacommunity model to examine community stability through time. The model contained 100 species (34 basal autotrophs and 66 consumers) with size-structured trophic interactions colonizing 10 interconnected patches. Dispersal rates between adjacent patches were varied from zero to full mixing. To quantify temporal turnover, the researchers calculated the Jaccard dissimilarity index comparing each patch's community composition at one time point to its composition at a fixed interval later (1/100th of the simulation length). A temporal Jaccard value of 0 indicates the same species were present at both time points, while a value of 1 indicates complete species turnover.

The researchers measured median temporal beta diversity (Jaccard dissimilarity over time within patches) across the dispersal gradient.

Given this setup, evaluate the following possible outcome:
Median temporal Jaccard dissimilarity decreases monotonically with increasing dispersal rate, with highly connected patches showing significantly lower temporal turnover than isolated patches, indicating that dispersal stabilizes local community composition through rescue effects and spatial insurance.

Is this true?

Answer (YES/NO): NO